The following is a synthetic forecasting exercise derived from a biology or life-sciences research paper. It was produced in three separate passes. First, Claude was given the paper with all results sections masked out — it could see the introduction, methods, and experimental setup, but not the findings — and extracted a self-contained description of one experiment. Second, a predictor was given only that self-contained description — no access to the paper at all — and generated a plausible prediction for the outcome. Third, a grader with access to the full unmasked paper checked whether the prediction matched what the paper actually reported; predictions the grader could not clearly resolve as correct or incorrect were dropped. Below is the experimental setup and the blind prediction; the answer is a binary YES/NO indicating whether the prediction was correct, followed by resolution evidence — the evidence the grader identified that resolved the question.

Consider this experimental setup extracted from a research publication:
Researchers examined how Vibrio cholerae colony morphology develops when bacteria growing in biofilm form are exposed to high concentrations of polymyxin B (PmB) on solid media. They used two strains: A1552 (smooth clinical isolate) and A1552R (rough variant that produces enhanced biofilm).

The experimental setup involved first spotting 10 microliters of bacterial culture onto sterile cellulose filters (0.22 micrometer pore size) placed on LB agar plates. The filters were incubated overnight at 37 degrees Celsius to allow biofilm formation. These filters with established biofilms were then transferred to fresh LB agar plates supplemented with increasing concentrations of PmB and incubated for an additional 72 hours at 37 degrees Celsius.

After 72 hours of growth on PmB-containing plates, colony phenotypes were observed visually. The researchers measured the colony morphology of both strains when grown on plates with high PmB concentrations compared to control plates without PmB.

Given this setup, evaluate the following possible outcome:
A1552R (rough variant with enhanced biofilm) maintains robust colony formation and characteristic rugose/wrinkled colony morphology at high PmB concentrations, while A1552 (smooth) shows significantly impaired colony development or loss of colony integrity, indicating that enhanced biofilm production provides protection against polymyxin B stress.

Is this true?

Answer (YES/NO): NO